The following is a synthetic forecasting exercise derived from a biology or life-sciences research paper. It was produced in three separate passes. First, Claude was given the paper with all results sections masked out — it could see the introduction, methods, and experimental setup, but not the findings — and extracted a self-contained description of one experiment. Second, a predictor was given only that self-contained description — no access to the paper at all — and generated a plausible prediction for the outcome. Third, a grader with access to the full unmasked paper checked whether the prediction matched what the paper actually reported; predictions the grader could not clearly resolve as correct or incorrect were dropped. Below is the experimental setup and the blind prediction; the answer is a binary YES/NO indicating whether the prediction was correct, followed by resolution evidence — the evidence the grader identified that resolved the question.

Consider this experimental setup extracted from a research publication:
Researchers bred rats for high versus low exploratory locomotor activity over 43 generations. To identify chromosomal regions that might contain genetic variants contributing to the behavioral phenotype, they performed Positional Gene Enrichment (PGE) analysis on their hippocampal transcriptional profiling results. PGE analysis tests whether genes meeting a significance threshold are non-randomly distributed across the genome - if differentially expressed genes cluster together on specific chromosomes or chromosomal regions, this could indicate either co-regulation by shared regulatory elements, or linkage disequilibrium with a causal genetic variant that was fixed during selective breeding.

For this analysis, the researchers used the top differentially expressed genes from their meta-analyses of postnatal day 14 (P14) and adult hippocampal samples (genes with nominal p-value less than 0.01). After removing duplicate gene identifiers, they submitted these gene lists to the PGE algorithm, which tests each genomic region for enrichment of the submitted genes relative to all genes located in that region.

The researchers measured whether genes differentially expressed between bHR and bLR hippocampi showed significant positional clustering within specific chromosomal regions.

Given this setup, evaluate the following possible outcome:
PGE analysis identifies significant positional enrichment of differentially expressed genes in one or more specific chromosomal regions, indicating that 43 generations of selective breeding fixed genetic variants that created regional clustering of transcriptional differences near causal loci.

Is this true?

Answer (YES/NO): YES